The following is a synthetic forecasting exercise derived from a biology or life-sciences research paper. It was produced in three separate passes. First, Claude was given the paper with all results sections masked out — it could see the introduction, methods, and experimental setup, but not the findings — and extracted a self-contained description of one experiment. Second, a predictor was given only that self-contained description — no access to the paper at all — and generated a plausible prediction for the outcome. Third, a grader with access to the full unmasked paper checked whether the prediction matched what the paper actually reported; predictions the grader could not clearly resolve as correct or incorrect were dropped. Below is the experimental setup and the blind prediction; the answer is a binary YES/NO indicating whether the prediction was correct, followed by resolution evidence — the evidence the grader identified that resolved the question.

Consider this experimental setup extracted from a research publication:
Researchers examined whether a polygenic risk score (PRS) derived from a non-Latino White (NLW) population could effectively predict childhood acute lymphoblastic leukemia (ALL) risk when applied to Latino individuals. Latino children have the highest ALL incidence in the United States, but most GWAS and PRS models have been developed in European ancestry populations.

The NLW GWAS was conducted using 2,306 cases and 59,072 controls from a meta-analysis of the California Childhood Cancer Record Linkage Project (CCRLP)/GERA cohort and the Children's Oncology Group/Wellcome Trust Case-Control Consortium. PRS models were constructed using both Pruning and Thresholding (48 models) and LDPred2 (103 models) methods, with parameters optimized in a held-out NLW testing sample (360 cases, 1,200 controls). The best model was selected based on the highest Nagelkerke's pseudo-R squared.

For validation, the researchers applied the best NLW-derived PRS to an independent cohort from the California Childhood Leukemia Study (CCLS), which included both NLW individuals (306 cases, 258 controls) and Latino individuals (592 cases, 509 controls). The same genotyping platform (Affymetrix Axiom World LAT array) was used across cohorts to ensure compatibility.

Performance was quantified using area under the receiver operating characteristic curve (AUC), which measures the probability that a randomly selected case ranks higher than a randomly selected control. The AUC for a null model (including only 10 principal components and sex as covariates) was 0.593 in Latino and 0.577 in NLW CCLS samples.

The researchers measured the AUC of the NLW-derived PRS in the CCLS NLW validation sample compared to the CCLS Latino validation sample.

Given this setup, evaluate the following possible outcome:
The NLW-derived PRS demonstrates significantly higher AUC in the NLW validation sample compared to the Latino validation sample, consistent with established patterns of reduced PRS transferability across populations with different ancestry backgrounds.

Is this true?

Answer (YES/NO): NO